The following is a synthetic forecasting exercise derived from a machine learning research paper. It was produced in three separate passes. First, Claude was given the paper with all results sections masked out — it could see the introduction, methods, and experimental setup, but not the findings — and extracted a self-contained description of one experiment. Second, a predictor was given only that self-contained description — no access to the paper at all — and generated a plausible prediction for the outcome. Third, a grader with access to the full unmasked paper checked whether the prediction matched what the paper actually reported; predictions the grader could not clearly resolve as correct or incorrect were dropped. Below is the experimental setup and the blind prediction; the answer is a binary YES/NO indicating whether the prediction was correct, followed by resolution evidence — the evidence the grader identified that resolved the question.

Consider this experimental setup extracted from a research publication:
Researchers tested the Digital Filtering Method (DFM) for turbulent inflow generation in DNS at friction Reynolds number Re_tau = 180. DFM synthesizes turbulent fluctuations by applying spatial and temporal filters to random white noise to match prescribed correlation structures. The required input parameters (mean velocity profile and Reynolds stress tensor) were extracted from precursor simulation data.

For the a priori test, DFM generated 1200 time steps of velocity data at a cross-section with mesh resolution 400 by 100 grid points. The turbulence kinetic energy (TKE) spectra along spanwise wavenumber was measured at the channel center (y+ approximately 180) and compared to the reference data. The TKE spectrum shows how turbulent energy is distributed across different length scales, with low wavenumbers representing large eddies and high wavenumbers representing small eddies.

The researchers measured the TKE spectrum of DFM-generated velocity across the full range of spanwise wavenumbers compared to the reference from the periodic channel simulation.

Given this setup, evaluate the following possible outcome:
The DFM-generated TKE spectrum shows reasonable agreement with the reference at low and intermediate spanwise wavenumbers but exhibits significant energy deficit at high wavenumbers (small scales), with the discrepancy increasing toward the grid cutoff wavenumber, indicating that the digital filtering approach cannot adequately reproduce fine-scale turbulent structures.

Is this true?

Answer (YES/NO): NO